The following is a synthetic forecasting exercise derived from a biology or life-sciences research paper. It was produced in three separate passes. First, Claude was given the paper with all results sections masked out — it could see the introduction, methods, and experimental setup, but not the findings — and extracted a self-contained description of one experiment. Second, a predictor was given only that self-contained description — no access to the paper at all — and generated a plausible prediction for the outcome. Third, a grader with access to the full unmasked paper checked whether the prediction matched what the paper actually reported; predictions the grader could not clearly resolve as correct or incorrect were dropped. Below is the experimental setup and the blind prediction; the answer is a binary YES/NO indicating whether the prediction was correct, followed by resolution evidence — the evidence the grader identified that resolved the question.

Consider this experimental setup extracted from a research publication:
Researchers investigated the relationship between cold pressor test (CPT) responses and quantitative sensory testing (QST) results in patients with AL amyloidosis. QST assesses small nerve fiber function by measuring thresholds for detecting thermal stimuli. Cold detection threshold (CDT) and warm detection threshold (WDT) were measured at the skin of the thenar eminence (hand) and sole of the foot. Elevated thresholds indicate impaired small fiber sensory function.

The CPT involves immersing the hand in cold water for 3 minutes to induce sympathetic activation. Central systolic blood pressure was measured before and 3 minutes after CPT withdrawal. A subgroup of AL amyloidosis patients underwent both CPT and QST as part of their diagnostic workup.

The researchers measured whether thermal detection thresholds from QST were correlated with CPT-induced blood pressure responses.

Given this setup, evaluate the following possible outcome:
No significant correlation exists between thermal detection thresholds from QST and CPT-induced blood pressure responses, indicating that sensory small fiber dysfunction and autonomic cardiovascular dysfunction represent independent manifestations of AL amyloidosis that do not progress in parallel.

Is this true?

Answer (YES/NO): NO